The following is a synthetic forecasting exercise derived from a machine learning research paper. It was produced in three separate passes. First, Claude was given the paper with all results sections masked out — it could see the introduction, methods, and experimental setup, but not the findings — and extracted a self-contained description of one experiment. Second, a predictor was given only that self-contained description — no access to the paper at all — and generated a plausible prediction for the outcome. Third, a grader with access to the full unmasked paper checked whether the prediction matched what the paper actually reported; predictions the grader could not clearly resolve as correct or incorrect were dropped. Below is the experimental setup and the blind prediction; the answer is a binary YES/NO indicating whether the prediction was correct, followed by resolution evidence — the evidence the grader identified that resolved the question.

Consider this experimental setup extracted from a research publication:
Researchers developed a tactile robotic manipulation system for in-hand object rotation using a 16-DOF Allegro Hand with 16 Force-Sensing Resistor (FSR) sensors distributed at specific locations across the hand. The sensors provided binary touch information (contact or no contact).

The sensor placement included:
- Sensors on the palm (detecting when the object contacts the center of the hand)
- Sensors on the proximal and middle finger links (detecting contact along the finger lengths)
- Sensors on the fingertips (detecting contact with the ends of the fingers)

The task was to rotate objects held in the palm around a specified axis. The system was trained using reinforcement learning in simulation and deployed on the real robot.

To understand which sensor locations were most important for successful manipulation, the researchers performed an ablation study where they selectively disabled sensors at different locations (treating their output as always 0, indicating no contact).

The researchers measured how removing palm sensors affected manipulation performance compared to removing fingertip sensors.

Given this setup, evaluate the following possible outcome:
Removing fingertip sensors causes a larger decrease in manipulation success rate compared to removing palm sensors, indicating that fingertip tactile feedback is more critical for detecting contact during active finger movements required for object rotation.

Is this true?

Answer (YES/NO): NO